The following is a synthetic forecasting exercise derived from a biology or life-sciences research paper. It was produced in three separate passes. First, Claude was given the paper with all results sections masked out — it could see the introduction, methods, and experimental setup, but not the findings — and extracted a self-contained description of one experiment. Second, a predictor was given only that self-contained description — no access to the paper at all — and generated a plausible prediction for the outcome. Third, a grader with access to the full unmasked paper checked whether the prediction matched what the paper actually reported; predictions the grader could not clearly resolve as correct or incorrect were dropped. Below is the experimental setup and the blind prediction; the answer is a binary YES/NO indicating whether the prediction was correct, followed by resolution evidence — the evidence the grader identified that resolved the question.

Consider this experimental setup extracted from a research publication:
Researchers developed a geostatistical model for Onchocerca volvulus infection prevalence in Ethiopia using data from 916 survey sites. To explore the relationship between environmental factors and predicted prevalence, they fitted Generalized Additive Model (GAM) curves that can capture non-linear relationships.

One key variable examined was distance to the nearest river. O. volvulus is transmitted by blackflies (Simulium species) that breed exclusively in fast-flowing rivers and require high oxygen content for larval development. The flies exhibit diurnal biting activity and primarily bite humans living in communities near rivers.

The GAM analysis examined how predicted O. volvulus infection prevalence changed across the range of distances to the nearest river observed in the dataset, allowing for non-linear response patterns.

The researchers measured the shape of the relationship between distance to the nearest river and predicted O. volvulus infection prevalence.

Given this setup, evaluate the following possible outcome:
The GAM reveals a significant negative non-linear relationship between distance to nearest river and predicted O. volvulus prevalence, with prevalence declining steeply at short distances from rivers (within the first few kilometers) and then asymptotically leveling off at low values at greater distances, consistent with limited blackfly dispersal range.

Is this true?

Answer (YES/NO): NO